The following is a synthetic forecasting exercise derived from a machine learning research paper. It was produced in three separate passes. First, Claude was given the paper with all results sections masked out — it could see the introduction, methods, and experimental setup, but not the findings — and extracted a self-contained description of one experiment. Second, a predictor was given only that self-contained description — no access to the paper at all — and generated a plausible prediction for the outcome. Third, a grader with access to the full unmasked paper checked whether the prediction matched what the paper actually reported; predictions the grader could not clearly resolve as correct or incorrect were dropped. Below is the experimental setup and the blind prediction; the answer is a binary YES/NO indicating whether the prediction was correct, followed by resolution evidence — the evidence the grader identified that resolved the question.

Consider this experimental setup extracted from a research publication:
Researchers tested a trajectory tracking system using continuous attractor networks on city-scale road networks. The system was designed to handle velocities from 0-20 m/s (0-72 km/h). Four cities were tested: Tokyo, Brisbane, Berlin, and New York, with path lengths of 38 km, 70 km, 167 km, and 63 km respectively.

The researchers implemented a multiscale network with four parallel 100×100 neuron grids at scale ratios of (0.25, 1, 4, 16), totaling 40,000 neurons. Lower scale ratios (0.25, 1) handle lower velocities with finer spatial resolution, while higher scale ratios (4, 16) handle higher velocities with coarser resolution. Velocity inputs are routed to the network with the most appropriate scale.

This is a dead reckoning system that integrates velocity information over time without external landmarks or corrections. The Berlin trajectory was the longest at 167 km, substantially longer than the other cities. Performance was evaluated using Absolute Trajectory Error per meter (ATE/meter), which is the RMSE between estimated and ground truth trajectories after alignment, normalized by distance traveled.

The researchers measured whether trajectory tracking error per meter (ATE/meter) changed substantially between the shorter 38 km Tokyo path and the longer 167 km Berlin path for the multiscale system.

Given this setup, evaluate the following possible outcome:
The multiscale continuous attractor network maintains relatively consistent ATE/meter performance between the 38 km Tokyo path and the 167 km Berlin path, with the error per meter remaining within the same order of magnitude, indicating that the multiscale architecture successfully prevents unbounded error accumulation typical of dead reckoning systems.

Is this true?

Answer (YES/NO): YES